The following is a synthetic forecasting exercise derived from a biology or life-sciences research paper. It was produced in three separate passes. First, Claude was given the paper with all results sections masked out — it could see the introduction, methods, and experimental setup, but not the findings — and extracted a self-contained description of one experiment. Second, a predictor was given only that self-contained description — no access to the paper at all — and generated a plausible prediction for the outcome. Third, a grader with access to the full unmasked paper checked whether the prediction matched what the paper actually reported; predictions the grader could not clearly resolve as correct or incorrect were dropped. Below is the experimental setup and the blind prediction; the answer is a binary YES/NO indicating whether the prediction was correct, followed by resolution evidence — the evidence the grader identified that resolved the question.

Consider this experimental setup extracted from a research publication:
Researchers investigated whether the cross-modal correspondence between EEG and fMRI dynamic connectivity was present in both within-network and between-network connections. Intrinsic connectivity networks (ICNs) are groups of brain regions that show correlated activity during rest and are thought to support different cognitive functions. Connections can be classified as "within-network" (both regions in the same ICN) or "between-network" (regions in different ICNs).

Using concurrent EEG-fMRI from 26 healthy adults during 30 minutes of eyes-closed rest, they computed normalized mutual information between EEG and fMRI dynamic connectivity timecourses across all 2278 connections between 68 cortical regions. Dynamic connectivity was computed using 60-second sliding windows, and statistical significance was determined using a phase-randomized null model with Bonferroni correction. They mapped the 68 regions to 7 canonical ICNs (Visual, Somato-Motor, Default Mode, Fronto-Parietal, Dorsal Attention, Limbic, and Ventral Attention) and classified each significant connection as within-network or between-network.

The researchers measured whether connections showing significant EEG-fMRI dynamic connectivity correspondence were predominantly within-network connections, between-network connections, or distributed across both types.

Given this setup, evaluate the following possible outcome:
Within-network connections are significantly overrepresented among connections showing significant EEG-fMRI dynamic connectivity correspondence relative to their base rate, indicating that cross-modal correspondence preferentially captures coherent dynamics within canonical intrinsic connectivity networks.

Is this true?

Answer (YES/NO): NO